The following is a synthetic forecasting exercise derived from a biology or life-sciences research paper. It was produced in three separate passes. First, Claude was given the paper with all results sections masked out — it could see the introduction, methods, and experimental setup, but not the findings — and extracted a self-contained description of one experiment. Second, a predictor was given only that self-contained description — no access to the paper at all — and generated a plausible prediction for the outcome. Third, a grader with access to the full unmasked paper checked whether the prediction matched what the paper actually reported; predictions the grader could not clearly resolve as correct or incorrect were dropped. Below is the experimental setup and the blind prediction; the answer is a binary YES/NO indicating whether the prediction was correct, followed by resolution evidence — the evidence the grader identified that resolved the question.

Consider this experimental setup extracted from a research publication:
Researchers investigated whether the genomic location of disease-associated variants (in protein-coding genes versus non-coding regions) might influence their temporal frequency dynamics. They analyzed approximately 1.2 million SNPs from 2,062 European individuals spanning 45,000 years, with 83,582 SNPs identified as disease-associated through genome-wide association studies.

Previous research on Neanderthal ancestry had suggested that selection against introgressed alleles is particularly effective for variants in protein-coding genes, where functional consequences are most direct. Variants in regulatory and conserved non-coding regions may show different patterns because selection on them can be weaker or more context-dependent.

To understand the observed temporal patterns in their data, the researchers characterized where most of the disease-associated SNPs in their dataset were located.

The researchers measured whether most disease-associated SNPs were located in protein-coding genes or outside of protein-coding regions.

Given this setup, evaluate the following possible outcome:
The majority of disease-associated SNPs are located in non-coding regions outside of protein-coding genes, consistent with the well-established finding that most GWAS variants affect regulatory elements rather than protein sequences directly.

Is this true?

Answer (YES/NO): YES